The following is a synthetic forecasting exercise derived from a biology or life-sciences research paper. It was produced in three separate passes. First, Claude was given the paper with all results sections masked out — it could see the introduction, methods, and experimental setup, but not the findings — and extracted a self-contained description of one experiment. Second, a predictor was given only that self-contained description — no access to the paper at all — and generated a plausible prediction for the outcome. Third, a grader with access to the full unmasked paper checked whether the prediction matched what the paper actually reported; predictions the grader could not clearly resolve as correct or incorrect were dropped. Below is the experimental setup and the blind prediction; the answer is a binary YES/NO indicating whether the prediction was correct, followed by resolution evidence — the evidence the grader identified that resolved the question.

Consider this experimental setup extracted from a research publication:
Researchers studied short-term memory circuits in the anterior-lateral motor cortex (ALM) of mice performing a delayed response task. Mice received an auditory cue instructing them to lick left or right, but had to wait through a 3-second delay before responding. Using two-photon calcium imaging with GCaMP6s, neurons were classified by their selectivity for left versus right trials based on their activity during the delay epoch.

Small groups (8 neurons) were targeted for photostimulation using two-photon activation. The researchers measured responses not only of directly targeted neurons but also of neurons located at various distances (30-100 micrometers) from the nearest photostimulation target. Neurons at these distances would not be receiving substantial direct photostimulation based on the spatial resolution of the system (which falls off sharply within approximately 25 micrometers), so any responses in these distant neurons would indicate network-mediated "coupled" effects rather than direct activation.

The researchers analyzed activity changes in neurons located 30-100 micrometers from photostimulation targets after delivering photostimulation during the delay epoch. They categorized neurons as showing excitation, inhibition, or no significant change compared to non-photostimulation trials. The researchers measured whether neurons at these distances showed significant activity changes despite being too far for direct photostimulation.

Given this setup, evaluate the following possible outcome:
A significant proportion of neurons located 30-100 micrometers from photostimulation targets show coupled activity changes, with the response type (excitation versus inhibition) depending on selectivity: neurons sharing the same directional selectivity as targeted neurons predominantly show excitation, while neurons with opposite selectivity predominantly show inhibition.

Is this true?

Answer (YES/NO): NO